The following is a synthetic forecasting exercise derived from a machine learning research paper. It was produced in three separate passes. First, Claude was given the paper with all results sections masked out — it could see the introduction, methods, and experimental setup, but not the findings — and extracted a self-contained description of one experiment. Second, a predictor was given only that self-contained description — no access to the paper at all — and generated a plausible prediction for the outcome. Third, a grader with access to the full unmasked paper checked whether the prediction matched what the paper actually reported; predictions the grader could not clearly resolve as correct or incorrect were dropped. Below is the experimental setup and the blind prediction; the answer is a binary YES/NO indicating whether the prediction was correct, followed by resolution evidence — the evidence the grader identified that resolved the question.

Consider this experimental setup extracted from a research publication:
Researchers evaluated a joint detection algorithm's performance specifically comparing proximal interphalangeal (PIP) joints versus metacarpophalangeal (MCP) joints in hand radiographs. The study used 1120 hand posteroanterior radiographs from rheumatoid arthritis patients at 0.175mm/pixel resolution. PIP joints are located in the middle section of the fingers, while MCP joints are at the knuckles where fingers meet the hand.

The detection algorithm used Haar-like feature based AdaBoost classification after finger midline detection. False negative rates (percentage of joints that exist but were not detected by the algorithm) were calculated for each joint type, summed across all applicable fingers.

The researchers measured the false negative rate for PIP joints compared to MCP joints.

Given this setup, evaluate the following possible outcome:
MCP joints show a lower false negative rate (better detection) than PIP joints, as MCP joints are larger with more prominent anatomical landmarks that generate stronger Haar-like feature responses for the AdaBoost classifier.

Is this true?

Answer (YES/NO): NO